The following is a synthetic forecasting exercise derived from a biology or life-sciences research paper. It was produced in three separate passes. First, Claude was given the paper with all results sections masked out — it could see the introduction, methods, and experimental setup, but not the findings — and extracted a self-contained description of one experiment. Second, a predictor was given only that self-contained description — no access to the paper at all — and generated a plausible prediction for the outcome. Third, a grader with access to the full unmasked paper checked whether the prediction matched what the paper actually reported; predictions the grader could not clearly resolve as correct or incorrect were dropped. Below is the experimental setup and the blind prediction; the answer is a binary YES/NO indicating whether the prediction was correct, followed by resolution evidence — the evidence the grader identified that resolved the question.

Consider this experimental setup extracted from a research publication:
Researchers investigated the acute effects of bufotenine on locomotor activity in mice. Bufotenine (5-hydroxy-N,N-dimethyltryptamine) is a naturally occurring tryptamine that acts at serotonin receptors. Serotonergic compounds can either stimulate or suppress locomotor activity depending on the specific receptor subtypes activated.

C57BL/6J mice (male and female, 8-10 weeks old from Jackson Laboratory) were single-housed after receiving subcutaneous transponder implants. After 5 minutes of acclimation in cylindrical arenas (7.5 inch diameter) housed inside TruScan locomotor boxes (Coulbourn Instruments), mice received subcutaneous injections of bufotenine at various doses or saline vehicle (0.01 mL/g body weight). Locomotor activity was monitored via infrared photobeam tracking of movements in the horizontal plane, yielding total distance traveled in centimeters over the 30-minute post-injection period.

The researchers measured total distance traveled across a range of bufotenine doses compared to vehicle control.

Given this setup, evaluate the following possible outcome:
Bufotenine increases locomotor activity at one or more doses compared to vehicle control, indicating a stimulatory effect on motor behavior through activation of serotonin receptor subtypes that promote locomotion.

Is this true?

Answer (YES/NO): NO